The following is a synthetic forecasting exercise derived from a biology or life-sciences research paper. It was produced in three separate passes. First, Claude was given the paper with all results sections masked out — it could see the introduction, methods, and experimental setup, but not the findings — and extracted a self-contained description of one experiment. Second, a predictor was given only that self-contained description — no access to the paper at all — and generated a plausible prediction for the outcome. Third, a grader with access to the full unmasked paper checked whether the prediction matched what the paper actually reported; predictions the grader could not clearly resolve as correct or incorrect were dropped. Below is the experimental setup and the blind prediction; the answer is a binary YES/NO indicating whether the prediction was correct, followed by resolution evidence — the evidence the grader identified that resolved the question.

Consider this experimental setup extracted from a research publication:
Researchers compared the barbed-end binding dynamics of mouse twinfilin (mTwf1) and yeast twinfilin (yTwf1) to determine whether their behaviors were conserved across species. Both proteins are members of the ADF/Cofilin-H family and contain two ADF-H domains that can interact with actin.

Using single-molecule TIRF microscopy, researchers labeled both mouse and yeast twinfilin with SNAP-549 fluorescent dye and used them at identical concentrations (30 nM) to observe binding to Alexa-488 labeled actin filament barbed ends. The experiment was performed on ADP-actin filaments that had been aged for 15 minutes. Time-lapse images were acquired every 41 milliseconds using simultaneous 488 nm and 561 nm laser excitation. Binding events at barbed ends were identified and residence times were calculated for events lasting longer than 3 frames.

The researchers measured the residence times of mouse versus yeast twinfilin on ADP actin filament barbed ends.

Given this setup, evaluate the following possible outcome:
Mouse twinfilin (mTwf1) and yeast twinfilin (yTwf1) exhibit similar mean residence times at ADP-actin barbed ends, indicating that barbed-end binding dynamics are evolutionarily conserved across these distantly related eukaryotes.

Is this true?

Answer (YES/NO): YES